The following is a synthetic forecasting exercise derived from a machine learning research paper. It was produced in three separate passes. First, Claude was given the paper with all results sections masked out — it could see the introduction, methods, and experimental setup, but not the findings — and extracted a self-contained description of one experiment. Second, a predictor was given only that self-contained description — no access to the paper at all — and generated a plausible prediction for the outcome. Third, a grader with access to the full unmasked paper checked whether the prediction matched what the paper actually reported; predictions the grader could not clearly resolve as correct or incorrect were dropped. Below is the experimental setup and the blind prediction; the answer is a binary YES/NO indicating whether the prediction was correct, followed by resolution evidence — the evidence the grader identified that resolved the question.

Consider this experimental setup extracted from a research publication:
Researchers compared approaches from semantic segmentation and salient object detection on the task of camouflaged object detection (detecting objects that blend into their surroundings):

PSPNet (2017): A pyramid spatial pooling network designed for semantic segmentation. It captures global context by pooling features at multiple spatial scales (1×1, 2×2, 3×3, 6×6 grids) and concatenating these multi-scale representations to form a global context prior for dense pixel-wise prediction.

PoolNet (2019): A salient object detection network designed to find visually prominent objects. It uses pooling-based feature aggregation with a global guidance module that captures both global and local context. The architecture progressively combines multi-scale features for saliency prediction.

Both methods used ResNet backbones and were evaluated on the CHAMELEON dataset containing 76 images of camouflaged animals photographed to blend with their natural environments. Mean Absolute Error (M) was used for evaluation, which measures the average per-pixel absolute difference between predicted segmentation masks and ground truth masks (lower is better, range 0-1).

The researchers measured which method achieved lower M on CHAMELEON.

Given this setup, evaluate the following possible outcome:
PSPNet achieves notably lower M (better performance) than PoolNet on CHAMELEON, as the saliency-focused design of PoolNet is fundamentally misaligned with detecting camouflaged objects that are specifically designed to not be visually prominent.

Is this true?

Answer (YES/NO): NO